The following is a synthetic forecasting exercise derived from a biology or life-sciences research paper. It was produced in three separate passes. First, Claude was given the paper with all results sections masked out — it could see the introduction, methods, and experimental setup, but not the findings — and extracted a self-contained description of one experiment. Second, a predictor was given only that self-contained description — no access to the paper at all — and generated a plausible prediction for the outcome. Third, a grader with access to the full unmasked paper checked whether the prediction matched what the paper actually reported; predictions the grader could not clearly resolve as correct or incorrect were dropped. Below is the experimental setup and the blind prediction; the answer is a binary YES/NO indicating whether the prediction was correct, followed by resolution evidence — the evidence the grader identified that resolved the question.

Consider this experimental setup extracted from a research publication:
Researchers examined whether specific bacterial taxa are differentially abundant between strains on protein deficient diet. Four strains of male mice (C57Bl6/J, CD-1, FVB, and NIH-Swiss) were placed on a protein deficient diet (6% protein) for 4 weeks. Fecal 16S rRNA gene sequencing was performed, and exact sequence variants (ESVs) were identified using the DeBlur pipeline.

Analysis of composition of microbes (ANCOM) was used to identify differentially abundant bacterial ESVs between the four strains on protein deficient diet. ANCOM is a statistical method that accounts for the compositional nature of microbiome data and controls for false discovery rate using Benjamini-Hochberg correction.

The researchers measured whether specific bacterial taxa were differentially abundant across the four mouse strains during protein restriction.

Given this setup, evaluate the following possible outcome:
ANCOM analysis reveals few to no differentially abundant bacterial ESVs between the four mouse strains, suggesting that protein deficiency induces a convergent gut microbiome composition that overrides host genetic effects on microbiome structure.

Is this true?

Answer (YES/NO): NO